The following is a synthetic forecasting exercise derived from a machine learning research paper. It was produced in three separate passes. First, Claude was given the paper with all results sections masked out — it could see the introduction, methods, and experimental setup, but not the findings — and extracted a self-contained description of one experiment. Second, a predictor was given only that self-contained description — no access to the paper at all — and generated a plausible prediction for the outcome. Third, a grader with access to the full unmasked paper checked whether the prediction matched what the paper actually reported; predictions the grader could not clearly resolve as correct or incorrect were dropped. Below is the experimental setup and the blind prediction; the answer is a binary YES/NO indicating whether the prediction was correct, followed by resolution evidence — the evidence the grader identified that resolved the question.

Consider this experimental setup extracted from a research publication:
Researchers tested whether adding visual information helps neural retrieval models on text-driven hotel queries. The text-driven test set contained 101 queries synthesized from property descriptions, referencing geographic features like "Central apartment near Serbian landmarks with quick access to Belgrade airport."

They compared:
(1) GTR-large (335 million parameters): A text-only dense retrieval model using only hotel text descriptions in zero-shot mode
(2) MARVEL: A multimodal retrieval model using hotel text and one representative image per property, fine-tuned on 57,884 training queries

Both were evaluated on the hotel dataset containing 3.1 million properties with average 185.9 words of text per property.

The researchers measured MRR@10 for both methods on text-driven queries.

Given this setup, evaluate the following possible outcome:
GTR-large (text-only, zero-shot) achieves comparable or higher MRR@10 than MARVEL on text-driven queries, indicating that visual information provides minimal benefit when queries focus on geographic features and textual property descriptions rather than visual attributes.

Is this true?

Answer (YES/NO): YES